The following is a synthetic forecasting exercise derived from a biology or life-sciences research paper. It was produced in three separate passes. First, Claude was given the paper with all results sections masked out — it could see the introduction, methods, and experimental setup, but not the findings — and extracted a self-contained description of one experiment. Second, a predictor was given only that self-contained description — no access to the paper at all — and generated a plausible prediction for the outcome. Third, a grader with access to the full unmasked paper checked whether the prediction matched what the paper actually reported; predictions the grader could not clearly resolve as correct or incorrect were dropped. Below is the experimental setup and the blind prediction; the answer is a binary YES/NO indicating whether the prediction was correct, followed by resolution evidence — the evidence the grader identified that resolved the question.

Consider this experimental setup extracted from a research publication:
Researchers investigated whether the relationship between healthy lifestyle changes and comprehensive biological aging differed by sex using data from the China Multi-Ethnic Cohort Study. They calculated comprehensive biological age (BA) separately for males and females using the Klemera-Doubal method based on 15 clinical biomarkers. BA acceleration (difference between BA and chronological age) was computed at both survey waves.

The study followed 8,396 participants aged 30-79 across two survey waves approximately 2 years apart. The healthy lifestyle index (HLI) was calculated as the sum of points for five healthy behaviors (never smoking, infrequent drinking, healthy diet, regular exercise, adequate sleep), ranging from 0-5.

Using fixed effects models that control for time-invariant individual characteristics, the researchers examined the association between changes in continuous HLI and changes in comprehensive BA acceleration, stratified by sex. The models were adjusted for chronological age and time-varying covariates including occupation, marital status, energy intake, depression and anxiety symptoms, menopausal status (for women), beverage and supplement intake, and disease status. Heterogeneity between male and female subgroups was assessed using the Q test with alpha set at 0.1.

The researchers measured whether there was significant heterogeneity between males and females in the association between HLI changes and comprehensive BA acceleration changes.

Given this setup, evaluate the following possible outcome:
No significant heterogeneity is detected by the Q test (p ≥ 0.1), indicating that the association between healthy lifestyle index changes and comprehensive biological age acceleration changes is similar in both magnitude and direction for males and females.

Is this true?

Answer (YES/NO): YES